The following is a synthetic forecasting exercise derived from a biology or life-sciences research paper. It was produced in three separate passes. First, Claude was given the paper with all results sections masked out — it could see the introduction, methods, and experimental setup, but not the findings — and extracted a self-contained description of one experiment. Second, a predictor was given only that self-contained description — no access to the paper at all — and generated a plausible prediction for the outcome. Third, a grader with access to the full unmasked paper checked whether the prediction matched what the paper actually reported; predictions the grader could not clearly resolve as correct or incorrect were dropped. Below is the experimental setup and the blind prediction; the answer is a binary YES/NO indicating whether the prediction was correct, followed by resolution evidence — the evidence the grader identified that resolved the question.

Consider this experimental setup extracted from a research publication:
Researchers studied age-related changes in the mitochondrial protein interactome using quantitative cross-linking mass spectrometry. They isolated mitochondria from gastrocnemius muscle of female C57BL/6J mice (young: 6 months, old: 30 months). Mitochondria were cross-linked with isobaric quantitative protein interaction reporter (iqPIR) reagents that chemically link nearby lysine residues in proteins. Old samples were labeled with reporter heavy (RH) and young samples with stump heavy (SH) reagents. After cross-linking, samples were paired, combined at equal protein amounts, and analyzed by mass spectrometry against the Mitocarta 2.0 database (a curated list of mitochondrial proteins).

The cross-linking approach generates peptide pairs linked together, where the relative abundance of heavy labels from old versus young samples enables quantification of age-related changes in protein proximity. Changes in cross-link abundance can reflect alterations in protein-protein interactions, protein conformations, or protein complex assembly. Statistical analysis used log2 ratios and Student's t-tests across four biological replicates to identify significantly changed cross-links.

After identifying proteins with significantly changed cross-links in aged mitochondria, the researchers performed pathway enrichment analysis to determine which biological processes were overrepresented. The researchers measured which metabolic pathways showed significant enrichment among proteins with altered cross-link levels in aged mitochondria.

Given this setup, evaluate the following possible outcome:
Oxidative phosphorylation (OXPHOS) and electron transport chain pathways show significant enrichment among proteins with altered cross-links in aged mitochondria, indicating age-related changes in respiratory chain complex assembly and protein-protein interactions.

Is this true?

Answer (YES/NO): YES